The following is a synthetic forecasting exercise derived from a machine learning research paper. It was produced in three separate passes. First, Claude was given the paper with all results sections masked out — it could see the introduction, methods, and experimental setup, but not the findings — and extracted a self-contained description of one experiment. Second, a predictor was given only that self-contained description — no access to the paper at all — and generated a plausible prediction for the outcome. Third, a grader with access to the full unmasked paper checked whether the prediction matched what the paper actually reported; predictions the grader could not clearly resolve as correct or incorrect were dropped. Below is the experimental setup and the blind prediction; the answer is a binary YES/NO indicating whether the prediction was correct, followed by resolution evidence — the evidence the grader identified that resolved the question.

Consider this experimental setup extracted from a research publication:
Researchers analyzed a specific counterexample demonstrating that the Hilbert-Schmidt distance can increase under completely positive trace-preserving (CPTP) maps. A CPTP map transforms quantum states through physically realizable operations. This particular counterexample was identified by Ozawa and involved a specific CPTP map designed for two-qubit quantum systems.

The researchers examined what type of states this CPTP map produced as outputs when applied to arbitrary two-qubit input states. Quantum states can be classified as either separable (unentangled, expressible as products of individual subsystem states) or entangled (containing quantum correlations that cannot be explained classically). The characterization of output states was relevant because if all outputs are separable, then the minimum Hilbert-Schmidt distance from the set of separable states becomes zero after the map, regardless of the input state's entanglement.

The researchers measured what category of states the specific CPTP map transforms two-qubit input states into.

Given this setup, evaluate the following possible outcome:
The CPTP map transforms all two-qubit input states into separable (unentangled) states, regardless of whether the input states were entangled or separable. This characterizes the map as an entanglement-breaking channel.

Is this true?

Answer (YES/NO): YES